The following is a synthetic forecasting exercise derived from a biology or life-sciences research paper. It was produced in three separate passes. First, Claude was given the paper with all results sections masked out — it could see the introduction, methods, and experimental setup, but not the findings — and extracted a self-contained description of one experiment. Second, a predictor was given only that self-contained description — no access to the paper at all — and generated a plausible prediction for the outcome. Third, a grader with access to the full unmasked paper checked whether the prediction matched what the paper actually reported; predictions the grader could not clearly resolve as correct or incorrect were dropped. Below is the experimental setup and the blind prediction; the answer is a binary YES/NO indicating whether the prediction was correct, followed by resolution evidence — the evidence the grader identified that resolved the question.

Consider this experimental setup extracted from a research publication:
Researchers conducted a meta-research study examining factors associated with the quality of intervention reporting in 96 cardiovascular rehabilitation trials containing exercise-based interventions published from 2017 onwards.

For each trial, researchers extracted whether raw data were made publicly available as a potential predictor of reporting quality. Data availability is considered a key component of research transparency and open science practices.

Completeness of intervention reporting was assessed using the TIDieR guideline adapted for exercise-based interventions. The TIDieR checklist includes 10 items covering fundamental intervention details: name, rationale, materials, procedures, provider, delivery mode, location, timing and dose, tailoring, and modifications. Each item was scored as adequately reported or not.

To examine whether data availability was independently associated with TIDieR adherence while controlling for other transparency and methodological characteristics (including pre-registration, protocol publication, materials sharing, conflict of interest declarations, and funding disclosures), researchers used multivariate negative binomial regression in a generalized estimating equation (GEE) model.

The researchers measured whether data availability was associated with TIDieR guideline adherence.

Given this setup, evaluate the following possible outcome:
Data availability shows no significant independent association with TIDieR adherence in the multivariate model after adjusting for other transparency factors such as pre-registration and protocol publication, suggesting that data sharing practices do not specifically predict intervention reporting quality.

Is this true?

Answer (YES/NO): YES